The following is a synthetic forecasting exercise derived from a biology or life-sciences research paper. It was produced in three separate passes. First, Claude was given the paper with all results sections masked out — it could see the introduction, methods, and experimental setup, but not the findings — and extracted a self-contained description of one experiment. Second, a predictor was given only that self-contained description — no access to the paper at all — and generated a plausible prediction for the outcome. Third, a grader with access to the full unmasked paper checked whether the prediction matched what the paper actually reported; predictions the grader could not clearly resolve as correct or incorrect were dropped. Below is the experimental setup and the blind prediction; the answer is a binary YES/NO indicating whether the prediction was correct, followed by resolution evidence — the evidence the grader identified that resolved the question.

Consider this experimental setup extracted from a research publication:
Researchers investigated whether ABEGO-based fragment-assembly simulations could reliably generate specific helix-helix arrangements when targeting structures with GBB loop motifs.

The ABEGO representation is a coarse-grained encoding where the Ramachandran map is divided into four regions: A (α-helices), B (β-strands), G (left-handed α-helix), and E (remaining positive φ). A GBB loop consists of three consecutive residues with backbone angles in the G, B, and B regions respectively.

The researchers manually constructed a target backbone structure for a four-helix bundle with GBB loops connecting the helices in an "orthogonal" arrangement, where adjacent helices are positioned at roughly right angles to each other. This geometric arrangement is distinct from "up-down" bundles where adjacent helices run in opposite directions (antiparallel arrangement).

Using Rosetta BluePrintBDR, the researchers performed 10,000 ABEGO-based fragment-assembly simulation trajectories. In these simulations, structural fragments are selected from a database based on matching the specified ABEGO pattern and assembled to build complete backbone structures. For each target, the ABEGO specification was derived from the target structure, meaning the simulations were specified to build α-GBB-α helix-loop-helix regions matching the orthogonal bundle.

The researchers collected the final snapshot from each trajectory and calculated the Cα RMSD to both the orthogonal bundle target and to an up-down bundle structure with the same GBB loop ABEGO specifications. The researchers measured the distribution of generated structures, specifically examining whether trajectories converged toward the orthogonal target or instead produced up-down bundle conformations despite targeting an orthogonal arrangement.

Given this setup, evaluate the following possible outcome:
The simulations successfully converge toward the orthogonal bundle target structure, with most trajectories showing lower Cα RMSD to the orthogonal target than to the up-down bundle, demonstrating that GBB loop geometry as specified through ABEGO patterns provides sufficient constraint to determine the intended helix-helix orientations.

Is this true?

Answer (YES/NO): NO